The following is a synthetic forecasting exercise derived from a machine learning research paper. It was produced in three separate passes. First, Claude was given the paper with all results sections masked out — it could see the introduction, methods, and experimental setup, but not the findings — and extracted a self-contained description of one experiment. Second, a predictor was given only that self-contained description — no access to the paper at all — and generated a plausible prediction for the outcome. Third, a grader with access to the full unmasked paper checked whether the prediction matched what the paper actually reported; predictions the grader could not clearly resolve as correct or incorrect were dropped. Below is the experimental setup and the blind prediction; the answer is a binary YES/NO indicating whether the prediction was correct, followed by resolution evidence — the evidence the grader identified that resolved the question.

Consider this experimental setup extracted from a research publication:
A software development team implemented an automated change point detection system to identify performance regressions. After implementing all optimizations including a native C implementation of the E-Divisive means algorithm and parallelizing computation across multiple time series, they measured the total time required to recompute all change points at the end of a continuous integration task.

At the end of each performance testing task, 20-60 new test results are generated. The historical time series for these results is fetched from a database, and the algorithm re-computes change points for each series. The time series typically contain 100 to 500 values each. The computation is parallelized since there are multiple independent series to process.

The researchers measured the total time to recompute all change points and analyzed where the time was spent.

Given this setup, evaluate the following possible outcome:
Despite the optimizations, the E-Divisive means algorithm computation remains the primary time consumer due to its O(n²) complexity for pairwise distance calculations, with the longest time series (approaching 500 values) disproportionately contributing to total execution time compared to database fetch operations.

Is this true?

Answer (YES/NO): NO